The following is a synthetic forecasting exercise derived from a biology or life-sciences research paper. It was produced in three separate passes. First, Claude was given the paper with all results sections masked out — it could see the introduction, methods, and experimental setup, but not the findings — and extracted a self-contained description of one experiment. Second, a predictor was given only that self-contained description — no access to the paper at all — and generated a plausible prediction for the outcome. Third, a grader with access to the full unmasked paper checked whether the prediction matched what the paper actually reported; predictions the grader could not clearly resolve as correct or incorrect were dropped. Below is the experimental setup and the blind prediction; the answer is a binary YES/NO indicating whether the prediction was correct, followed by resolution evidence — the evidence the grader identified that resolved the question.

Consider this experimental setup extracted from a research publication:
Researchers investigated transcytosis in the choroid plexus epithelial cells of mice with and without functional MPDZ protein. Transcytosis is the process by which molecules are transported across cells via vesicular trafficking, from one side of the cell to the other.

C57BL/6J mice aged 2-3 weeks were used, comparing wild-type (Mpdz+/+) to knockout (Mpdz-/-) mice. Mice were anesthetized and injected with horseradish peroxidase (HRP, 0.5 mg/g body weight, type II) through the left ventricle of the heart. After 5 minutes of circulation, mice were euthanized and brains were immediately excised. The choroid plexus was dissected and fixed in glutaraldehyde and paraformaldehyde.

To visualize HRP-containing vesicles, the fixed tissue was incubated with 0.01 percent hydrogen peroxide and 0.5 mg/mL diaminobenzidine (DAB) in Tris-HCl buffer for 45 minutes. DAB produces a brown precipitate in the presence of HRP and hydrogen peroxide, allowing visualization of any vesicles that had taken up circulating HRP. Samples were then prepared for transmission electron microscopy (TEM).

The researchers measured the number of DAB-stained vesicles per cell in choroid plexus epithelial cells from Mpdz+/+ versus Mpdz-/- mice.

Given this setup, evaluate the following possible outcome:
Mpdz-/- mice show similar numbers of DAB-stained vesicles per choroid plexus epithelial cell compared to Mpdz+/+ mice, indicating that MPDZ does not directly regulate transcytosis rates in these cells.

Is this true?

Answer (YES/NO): NO